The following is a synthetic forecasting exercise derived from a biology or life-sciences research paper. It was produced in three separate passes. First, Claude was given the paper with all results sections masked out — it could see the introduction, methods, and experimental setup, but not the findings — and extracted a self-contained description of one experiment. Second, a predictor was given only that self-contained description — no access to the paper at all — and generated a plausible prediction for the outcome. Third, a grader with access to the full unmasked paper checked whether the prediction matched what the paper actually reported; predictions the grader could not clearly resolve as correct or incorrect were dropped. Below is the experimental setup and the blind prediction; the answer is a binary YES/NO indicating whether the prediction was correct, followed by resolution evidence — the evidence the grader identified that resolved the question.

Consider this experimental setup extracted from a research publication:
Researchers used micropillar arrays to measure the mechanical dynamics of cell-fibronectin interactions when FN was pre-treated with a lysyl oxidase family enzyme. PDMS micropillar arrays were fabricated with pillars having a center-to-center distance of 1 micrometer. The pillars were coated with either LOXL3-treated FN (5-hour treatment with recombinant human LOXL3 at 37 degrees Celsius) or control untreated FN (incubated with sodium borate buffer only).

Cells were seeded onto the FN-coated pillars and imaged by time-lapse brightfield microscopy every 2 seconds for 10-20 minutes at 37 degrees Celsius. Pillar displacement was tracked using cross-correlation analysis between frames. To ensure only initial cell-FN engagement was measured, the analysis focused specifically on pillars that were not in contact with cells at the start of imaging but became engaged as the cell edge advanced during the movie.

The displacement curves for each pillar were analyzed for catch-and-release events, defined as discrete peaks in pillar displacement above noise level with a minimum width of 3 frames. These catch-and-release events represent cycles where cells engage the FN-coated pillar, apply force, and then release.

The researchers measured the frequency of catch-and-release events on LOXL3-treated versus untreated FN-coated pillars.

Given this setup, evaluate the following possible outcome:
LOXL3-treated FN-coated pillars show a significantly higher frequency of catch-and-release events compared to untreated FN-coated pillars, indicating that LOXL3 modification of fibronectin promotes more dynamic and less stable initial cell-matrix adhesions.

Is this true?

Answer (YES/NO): NO